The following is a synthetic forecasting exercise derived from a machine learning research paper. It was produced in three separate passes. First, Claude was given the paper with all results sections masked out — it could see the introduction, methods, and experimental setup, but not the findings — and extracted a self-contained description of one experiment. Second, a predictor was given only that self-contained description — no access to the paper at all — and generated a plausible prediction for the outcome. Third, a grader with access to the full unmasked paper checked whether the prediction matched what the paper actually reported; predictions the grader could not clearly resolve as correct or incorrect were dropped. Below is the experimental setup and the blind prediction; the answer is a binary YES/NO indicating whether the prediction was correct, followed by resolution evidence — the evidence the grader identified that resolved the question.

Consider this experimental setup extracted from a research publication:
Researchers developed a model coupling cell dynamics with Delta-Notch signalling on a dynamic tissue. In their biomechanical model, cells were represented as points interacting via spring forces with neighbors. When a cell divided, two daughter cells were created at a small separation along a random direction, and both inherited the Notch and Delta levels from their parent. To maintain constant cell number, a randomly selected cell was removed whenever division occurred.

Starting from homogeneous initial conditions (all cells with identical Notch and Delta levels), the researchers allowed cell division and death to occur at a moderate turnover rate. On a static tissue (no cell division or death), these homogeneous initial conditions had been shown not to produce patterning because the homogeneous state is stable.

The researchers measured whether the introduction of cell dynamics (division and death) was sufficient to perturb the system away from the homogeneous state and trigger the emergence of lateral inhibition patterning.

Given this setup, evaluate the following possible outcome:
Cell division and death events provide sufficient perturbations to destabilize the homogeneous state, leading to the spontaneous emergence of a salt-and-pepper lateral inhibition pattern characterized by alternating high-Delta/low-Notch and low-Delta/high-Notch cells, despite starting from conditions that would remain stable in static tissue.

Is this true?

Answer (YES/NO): YES